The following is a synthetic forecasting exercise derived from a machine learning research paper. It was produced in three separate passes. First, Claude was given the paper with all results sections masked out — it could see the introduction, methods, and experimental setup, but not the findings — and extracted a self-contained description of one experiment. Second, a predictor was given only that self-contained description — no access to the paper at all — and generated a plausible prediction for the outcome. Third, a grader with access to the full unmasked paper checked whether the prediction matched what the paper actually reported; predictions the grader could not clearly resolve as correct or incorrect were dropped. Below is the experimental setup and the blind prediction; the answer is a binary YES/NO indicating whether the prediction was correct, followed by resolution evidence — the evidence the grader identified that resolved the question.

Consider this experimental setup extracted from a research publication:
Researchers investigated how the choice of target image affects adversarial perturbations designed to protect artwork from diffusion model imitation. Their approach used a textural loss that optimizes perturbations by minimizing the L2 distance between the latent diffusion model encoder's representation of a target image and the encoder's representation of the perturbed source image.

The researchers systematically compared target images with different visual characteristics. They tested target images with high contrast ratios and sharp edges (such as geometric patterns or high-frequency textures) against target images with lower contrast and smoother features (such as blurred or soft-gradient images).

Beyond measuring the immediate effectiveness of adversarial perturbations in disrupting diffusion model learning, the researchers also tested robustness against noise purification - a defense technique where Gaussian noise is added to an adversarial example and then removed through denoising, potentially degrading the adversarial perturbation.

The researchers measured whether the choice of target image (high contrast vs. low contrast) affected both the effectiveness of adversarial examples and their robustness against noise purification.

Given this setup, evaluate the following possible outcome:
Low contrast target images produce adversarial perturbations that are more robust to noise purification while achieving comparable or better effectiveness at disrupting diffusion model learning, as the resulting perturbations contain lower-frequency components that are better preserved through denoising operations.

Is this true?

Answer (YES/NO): NO